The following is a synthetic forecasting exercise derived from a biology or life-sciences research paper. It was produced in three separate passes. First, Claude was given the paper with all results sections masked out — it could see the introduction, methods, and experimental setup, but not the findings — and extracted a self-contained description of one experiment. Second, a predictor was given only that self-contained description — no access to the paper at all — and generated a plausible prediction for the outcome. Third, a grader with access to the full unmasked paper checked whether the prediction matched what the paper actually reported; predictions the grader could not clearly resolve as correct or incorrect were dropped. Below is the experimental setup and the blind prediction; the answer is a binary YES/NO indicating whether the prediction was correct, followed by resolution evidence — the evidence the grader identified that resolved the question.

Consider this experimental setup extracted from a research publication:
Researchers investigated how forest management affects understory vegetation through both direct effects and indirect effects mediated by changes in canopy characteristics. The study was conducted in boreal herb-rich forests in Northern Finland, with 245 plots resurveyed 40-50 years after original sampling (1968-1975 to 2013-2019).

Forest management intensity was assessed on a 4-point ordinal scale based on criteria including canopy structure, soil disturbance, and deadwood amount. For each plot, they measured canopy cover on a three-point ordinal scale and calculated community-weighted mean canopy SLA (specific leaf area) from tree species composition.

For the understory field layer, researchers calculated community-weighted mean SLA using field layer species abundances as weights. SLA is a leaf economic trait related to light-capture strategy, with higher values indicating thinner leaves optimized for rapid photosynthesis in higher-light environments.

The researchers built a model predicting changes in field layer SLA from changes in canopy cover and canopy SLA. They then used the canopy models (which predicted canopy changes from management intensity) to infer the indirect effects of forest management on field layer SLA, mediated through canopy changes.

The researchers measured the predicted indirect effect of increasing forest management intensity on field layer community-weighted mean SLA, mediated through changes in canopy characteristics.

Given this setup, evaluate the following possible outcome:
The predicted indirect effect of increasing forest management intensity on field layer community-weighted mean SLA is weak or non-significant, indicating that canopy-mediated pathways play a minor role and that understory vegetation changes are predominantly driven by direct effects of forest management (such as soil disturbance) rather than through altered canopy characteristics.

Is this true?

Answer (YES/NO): NO